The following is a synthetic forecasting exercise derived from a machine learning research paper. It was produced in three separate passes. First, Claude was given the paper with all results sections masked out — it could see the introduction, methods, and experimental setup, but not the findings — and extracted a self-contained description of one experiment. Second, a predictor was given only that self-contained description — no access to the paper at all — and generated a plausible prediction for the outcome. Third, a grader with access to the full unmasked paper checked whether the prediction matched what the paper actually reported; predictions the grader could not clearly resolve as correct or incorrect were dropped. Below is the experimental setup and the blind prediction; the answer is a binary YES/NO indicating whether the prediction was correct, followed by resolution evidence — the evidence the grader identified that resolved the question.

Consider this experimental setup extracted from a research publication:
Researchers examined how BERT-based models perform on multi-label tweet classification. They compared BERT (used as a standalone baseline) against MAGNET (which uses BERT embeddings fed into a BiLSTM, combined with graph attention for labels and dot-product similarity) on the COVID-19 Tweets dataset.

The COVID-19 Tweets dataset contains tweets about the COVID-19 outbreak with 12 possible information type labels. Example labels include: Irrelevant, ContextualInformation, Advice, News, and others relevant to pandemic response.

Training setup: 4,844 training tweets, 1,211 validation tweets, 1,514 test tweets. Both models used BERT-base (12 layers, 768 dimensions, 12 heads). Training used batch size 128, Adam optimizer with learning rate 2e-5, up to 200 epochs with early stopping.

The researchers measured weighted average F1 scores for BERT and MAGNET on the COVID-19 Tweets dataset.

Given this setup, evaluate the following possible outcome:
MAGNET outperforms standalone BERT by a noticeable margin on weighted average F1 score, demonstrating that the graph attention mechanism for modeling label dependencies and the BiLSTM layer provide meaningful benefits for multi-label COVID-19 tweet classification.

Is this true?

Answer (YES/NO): YES